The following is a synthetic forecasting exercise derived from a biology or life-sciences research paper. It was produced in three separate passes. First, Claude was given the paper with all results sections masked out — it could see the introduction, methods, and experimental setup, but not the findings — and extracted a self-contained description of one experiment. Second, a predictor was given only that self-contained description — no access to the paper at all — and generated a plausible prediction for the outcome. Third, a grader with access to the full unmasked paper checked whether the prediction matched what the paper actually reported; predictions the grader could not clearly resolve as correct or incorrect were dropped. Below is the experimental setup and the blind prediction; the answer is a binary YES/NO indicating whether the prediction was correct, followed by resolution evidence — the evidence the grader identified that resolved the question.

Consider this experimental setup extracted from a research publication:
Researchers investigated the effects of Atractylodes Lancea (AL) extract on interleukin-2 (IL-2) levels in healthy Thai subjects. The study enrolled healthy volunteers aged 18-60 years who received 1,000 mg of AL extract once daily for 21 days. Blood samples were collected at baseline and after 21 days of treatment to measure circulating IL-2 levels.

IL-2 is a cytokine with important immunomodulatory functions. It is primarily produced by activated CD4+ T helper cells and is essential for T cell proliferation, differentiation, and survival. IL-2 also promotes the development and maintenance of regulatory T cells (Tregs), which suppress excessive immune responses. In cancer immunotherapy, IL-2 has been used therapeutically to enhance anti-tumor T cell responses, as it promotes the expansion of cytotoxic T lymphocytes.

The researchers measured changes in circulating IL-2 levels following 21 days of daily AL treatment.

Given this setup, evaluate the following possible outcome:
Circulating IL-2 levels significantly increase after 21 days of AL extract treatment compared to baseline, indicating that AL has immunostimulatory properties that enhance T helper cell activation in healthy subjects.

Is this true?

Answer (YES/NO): NO